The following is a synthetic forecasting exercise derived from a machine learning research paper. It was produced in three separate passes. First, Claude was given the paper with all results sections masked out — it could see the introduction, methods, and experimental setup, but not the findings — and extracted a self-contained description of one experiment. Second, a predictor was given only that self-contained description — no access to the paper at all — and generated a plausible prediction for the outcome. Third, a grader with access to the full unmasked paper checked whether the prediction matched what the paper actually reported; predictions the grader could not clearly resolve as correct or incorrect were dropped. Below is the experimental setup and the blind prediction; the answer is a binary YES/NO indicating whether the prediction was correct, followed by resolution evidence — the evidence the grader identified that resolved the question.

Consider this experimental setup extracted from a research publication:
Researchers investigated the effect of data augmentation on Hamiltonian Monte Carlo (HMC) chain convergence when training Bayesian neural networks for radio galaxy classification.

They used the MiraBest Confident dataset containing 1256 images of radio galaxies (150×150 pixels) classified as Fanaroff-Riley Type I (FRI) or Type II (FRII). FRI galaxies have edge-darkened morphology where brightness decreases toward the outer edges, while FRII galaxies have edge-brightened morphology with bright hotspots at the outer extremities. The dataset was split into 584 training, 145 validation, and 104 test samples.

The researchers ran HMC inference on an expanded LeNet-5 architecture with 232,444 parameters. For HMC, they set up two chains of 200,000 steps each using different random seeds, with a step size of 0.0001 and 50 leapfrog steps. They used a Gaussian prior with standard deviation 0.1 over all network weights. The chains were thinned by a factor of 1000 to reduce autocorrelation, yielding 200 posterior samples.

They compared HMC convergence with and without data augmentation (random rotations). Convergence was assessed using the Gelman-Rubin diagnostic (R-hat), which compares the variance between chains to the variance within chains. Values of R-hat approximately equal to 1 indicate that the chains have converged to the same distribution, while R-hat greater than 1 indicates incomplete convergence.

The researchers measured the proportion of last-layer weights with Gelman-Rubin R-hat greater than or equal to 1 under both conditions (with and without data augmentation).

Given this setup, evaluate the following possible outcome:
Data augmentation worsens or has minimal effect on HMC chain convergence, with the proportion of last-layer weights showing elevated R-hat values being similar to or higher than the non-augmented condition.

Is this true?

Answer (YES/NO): YES